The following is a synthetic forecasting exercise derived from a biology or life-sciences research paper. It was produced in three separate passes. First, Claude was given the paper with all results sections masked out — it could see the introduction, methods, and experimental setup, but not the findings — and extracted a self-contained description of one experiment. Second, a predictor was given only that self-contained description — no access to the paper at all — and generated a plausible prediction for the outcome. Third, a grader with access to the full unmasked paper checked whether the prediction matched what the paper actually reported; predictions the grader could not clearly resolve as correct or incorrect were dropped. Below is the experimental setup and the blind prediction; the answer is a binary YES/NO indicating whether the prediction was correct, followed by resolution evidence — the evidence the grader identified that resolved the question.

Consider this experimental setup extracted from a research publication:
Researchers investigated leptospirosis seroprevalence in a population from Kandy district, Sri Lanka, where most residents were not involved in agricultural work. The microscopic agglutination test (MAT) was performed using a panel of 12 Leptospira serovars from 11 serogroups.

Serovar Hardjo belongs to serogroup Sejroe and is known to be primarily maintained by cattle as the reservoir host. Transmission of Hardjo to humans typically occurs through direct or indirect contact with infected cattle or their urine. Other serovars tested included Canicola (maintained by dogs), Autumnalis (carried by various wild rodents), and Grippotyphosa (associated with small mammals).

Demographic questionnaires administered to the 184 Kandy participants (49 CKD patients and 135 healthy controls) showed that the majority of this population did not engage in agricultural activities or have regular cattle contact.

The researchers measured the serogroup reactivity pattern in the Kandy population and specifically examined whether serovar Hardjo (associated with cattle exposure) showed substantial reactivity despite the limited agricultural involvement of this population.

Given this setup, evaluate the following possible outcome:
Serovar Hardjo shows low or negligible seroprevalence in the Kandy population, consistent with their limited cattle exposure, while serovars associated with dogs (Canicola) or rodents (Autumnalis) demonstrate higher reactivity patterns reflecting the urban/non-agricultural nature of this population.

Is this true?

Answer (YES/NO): NO